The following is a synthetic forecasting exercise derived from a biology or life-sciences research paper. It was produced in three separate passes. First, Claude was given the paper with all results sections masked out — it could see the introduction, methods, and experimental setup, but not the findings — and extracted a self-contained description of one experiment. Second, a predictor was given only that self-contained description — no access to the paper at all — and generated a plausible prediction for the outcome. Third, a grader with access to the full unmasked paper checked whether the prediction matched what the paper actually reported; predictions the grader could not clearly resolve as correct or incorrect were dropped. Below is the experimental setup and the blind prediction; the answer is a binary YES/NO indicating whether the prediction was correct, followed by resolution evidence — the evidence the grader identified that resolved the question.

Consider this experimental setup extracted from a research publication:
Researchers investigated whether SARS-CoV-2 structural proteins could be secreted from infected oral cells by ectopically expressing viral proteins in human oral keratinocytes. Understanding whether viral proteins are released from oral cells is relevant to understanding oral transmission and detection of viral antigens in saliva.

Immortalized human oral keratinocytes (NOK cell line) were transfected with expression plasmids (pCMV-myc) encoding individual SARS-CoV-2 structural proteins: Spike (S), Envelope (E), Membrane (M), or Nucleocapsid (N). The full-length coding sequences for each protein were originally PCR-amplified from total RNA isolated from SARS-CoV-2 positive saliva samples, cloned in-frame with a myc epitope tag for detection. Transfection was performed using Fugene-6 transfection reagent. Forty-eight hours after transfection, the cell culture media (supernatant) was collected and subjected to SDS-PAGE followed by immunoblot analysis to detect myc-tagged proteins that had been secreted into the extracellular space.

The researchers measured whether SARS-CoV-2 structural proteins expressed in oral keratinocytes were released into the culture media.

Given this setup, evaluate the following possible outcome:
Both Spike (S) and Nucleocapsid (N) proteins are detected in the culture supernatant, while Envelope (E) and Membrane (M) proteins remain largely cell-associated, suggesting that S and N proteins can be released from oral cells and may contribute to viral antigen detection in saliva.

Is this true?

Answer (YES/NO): NO